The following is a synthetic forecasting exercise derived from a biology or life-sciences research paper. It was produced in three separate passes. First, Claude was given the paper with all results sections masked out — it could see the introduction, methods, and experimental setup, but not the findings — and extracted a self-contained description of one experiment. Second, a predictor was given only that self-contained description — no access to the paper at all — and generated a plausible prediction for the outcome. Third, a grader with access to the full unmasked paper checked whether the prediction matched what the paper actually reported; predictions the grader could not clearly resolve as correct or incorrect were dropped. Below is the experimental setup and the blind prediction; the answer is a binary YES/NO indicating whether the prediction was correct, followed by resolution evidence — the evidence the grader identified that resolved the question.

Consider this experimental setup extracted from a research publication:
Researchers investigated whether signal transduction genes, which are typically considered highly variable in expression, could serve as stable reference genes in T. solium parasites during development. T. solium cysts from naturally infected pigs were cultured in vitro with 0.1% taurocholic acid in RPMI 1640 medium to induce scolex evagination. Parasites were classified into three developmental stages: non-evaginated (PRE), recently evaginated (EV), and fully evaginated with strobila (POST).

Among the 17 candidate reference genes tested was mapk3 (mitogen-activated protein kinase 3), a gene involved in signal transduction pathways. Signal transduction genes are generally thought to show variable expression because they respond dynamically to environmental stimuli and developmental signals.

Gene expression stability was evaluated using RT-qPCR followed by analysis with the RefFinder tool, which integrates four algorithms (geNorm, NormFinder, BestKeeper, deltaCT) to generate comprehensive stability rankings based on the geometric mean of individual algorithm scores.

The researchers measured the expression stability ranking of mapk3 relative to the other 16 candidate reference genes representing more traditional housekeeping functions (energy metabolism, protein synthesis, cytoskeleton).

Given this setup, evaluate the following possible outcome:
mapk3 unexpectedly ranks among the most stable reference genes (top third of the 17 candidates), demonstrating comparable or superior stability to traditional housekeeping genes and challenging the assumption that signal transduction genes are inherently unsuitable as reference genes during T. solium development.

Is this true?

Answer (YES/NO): YES